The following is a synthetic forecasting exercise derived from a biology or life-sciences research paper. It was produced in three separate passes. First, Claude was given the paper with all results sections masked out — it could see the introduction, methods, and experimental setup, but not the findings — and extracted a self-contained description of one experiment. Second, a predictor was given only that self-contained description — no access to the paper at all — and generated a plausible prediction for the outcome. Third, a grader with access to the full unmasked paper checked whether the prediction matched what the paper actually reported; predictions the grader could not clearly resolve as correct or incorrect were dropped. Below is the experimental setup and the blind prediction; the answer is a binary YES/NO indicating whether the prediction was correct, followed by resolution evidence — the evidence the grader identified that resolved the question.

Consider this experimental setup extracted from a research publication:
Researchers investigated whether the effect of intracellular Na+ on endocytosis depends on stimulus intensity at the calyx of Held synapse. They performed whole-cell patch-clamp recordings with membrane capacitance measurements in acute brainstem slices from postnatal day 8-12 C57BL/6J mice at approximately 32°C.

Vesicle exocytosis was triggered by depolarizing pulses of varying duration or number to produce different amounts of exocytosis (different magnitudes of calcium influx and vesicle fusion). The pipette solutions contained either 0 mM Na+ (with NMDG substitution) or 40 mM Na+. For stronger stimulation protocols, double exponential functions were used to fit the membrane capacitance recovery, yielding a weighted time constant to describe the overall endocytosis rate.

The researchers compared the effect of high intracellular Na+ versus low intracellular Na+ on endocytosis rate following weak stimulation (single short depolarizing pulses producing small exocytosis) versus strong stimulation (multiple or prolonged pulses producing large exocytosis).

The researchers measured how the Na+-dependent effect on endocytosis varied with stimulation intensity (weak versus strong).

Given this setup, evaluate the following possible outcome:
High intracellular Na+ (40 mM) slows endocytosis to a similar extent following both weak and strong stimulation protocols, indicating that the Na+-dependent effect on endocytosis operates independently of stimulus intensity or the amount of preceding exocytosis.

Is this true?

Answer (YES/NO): NO